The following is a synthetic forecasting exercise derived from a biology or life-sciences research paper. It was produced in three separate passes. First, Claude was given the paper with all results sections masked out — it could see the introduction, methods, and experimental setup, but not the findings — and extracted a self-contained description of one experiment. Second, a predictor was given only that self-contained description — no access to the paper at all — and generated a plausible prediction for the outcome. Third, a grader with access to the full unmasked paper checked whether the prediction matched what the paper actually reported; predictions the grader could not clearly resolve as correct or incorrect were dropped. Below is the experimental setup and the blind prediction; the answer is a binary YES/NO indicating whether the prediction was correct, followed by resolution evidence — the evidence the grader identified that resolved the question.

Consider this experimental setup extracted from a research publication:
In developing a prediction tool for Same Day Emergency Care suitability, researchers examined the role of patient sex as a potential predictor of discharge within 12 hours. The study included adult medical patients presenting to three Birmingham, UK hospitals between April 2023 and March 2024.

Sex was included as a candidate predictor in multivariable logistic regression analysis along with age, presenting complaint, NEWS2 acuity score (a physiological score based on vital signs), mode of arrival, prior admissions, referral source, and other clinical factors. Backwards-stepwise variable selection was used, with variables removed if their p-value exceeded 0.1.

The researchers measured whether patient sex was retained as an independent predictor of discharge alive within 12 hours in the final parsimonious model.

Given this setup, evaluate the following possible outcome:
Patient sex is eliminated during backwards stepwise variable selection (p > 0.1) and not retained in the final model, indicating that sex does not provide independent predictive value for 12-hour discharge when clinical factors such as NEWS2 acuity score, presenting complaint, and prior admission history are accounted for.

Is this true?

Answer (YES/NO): NO